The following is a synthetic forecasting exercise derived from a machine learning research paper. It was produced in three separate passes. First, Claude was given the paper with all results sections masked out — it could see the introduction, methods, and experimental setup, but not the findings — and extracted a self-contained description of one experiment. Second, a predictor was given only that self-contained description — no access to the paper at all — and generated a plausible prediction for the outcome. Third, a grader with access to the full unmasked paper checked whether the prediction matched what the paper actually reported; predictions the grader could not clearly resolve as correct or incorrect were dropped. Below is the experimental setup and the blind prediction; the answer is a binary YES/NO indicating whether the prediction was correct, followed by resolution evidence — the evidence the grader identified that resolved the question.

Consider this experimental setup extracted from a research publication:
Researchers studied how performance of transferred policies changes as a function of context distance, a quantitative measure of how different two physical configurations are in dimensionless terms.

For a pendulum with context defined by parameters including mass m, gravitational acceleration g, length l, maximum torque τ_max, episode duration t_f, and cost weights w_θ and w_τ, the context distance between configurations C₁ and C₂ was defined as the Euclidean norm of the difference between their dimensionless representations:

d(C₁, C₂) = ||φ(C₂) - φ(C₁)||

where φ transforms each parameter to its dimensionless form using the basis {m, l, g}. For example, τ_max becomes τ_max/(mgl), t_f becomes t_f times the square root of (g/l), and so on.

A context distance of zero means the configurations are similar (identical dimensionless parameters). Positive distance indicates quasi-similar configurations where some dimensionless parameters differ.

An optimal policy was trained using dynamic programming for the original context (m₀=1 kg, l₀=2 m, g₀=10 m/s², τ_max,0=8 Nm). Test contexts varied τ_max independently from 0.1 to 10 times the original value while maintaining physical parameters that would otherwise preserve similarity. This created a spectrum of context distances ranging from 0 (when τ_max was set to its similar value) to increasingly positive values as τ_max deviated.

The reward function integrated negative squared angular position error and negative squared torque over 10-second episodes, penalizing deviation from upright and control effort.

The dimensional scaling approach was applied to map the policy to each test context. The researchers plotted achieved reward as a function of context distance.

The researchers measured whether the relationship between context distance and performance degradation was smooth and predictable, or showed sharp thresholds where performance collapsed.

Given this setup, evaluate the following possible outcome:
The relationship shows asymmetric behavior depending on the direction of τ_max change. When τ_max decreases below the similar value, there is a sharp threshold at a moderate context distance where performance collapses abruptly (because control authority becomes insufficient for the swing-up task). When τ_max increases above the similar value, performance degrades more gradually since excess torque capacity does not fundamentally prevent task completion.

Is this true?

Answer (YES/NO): NO